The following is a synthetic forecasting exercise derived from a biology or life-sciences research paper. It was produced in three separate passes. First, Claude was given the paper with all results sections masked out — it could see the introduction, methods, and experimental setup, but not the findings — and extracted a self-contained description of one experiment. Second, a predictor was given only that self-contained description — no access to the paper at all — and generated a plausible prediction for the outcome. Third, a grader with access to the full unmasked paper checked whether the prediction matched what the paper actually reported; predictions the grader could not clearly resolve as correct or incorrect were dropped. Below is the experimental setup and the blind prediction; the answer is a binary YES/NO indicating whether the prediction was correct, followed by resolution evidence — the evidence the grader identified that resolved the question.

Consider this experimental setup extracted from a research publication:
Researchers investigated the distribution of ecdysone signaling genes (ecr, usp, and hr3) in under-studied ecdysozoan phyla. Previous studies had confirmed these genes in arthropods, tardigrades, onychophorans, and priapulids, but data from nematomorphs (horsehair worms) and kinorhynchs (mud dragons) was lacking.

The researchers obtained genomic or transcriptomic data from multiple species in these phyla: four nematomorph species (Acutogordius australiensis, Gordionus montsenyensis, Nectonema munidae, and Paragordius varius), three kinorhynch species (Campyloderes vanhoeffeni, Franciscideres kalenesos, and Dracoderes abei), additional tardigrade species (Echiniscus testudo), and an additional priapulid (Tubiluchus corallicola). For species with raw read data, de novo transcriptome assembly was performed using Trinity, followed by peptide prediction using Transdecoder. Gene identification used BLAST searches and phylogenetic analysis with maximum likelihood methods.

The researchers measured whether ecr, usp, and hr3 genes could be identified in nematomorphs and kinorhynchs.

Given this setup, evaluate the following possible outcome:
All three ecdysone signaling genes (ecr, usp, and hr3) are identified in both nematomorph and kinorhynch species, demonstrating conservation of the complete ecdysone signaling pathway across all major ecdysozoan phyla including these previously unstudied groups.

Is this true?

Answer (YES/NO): YES